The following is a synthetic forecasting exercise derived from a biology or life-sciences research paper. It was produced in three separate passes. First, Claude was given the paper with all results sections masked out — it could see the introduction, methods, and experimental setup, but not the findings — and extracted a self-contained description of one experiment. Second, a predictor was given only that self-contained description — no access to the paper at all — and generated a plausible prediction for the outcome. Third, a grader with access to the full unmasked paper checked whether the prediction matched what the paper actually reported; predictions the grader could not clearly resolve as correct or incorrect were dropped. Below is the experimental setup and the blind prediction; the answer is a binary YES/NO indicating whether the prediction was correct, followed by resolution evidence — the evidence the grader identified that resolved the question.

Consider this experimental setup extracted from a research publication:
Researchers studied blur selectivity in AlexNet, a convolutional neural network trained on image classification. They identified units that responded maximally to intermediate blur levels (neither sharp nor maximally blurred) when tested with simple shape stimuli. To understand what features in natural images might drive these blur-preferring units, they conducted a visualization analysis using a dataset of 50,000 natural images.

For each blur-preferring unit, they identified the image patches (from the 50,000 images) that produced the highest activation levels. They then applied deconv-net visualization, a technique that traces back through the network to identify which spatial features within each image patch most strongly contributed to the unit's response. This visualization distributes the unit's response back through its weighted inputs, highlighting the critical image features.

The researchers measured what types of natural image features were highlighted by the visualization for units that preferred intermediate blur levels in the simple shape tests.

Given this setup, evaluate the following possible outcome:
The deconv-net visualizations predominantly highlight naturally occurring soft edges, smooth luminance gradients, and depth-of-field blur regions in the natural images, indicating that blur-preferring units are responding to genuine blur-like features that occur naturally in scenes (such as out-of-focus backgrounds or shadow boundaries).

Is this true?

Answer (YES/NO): YES